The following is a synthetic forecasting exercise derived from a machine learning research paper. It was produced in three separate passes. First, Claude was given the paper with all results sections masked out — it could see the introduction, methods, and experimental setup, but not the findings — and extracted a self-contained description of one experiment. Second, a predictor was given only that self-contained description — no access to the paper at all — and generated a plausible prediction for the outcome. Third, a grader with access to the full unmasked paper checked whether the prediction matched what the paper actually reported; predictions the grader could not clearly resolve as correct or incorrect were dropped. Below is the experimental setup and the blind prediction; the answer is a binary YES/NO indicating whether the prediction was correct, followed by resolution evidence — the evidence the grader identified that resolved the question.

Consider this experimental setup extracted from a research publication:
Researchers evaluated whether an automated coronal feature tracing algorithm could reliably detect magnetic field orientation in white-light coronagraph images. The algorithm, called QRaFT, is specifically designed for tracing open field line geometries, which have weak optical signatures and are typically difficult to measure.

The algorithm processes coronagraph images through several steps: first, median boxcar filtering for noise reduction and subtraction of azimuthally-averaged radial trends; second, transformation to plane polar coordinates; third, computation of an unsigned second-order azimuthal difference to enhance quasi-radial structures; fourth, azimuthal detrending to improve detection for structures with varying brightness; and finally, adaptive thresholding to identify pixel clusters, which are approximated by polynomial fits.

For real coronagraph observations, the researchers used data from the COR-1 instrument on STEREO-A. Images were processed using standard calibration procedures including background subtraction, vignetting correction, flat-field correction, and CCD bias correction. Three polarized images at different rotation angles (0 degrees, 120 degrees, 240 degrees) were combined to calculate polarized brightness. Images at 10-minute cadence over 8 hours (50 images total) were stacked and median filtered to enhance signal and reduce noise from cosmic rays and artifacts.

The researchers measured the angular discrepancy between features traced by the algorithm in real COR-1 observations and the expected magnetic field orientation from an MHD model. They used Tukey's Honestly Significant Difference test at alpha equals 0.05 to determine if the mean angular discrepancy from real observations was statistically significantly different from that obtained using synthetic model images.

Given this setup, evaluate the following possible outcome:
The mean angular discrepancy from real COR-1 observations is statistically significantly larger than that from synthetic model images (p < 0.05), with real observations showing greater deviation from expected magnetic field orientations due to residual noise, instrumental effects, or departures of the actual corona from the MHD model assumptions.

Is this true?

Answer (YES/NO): YES